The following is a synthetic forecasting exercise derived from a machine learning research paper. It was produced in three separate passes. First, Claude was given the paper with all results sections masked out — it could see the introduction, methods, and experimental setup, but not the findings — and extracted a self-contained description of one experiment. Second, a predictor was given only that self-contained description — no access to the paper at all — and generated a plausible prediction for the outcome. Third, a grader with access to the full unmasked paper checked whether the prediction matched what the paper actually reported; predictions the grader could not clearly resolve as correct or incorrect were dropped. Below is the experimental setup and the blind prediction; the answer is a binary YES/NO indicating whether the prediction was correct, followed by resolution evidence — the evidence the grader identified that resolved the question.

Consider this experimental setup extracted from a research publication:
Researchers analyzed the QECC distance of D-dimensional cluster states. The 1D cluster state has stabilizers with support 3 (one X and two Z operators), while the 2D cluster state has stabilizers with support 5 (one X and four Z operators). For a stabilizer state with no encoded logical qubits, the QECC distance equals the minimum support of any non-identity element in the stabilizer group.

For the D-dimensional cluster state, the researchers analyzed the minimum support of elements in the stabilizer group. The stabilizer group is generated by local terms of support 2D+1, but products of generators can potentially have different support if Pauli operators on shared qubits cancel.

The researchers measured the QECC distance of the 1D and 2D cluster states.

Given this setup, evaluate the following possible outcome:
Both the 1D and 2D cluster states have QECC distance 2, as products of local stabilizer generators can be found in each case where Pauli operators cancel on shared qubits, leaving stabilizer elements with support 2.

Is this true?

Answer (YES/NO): NO